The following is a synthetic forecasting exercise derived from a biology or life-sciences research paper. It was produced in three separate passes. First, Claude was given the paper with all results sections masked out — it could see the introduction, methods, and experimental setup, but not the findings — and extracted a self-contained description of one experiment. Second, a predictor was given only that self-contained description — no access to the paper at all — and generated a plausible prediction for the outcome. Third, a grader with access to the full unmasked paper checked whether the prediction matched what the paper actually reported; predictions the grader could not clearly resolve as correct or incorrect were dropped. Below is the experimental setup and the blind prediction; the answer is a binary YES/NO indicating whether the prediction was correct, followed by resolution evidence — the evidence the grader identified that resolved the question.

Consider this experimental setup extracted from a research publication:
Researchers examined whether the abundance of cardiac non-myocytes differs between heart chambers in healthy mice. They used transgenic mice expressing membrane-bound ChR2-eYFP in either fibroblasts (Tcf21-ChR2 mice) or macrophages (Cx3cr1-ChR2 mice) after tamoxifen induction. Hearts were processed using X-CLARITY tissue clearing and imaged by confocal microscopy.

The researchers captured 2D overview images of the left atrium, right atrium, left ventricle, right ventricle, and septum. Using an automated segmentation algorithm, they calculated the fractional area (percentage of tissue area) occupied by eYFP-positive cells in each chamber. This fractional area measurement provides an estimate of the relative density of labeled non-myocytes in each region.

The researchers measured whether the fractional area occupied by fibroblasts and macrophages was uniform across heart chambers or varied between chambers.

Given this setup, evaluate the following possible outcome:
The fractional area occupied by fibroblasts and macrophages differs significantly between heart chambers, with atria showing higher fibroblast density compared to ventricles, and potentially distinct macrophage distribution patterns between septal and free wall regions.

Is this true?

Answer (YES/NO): NO